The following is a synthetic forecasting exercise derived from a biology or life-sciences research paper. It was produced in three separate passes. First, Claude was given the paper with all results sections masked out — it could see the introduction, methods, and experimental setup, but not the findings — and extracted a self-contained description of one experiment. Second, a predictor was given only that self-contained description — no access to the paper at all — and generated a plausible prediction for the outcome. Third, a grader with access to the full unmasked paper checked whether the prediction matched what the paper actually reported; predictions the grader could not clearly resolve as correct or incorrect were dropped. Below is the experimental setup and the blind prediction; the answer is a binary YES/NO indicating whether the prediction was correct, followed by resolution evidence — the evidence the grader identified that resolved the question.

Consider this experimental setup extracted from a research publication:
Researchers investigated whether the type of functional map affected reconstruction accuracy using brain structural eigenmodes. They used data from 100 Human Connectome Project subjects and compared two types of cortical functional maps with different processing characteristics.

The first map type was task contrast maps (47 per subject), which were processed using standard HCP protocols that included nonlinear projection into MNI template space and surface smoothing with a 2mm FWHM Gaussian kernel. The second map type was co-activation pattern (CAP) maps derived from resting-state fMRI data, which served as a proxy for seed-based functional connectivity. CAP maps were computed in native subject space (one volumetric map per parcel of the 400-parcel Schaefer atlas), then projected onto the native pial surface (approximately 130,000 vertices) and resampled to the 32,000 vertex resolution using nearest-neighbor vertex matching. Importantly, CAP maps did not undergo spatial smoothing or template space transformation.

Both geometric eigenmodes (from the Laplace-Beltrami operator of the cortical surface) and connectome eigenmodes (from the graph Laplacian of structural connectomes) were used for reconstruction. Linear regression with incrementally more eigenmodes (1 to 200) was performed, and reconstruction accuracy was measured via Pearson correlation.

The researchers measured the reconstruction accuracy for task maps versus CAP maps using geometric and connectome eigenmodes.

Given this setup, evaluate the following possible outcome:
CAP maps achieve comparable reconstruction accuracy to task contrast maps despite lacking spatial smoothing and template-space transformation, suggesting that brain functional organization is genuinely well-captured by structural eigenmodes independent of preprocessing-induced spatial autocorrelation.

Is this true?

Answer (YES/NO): NO